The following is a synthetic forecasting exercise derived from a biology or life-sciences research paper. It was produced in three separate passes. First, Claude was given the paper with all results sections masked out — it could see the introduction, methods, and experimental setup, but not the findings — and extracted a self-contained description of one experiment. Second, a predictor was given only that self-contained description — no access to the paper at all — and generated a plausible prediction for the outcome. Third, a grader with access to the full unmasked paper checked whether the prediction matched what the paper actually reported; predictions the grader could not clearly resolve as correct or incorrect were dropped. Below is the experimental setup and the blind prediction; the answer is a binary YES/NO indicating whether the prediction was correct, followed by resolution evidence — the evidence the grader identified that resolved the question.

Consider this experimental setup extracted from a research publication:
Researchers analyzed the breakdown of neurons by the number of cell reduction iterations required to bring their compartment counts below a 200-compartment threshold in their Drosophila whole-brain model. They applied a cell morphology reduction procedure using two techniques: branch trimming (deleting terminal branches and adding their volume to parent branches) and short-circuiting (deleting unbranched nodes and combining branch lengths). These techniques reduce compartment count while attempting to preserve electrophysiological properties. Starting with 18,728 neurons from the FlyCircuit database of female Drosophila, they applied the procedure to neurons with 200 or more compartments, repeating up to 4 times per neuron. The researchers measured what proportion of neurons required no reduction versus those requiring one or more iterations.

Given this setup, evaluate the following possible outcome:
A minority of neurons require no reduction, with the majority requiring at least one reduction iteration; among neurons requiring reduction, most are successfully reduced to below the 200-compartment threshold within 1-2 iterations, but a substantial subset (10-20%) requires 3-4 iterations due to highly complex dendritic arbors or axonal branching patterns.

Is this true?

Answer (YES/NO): YES